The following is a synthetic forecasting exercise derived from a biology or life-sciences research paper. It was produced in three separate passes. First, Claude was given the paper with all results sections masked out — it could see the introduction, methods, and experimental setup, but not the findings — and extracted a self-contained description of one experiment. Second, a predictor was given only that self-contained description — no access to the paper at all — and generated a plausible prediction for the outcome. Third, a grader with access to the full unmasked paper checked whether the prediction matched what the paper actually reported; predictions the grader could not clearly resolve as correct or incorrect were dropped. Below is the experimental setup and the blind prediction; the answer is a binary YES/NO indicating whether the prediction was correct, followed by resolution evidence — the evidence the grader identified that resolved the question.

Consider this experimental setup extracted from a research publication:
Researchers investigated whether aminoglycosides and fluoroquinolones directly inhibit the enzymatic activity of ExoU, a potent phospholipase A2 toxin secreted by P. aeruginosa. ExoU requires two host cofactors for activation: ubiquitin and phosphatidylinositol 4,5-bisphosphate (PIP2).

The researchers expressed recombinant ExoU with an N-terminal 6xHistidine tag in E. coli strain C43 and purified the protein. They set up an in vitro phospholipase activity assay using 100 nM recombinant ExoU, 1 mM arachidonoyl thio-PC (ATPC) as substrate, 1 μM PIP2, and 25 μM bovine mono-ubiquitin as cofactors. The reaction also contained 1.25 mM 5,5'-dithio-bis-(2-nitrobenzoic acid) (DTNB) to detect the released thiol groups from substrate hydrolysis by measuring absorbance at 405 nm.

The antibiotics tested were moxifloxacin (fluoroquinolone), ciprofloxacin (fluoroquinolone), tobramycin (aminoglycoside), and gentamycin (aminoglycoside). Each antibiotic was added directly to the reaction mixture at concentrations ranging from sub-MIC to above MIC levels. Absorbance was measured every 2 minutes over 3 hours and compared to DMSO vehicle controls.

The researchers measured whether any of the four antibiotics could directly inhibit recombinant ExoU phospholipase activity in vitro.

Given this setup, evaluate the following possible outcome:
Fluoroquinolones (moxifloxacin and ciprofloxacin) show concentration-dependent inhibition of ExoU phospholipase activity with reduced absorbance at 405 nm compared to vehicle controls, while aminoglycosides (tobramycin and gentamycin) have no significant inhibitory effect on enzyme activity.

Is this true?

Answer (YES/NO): NO